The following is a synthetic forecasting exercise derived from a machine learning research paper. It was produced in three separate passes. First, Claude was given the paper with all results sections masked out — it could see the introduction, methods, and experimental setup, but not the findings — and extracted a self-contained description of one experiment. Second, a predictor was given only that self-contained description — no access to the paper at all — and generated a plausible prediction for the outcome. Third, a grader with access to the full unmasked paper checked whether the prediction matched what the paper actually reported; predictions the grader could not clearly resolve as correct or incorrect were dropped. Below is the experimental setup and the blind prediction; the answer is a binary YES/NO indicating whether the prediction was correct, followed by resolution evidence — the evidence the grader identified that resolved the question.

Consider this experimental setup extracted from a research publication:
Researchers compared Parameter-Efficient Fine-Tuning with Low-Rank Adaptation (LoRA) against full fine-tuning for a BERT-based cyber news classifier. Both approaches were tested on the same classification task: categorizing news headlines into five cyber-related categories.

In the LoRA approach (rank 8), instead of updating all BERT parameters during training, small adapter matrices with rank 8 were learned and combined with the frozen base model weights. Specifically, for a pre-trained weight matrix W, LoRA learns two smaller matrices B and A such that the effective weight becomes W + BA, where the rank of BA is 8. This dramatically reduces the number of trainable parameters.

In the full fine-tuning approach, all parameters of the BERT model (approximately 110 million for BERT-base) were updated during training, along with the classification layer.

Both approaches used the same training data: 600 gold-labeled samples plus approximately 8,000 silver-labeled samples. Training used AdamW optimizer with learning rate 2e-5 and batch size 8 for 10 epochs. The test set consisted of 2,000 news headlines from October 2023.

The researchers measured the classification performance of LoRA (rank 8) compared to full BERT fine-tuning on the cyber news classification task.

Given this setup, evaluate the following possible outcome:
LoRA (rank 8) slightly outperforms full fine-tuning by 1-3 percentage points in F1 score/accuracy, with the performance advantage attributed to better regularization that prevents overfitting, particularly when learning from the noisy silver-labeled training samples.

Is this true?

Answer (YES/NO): NO